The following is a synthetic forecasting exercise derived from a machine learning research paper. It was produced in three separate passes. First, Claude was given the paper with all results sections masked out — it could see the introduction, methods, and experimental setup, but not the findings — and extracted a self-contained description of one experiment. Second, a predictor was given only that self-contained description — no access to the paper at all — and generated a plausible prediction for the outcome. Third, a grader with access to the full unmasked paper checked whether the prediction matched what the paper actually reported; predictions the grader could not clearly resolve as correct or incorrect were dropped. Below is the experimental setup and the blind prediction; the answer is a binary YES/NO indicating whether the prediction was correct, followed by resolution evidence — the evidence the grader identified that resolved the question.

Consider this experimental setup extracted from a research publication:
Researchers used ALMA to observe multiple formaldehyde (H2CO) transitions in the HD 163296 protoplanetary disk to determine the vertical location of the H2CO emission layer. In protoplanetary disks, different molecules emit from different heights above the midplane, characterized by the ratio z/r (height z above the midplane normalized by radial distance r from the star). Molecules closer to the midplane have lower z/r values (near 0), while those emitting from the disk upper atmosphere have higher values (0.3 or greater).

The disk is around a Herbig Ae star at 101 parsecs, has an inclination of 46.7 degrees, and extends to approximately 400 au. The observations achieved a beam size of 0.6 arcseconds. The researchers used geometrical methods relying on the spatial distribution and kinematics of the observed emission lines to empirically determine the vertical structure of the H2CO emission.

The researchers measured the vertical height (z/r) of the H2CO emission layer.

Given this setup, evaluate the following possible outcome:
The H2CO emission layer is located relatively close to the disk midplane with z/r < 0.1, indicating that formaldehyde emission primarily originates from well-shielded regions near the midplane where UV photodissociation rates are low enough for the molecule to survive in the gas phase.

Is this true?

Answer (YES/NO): NO